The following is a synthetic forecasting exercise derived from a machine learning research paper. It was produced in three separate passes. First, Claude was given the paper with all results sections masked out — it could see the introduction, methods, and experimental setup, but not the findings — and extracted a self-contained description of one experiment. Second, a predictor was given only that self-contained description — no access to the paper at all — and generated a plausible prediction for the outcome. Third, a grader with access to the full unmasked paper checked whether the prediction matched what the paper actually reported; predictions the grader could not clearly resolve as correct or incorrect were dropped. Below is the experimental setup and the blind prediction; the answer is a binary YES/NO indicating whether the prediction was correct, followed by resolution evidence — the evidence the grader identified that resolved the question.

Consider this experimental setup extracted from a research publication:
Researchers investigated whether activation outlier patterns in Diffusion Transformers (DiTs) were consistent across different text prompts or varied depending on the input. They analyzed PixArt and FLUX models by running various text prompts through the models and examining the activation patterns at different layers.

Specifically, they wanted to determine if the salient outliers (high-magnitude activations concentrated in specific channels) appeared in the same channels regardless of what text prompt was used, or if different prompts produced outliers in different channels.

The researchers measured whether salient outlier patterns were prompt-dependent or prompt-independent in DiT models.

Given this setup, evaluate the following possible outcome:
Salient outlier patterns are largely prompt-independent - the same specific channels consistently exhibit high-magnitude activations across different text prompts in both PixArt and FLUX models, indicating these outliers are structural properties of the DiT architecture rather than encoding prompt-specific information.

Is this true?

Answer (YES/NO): YES